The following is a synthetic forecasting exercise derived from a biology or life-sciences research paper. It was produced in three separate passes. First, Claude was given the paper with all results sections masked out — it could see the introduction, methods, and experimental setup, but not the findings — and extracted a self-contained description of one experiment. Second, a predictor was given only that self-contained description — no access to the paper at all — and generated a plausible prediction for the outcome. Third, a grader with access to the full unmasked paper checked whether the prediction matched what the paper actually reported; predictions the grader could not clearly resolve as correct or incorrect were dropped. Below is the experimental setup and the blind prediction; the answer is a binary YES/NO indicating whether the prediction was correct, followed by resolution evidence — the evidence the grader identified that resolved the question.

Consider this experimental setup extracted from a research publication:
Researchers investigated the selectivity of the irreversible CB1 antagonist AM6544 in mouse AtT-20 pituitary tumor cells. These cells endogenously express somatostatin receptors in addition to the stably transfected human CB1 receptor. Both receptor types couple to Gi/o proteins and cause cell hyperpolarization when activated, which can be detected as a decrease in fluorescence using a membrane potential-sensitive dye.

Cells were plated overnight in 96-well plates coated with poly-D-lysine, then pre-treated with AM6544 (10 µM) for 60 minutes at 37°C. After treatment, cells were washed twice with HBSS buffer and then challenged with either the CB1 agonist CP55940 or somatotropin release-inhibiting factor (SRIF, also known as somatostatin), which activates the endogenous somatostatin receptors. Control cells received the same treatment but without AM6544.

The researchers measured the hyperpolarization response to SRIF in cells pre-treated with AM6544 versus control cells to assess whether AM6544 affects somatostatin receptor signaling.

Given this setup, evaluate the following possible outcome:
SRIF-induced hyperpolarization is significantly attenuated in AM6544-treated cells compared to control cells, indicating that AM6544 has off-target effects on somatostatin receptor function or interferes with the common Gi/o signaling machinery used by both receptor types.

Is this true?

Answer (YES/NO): NO